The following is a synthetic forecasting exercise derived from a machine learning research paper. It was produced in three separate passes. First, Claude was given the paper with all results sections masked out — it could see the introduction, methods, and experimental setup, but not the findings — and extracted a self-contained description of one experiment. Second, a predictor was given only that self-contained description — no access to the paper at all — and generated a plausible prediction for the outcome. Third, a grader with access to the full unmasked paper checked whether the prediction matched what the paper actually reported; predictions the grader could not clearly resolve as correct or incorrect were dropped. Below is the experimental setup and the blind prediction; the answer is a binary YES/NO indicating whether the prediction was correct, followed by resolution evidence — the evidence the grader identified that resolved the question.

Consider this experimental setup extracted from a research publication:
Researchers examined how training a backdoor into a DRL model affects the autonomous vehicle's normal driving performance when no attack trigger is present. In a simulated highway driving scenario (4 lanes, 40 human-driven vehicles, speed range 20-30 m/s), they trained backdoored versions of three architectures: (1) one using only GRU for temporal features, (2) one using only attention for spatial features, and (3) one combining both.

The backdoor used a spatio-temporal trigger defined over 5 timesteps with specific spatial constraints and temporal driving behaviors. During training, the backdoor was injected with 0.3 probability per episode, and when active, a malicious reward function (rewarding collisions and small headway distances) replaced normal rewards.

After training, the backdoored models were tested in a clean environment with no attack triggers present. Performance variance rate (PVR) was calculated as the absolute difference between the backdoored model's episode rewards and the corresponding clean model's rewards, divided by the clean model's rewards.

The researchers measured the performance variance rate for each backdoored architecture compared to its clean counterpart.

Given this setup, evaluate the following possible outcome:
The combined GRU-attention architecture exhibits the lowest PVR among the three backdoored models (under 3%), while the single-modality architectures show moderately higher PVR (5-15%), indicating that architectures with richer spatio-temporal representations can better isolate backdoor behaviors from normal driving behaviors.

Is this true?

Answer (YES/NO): NO